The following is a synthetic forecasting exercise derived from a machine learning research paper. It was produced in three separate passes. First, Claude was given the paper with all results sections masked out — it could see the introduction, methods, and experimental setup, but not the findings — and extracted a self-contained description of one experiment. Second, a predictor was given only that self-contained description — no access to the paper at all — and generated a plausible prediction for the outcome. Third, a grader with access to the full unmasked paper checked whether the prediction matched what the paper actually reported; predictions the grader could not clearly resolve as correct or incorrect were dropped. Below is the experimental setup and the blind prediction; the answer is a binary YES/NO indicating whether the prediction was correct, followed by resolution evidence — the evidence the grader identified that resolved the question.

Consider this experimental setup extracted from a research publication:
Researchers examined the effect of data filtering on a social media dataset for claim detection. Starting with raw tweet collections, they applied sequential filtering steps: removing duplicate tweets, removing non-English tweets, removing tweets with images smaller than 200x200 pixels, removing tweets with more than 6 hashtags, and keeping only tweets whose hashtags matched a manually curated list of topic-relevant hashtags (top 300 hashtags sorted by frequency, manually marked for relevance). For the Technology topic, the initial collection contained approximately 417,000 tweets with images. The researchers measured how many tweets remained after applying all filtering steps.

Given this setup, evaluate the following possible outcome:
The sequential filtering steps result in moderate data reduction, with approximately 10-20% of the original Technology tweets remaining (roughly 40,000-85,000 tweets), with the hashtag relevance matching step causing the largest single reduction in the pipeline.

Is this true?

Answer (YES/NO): YES